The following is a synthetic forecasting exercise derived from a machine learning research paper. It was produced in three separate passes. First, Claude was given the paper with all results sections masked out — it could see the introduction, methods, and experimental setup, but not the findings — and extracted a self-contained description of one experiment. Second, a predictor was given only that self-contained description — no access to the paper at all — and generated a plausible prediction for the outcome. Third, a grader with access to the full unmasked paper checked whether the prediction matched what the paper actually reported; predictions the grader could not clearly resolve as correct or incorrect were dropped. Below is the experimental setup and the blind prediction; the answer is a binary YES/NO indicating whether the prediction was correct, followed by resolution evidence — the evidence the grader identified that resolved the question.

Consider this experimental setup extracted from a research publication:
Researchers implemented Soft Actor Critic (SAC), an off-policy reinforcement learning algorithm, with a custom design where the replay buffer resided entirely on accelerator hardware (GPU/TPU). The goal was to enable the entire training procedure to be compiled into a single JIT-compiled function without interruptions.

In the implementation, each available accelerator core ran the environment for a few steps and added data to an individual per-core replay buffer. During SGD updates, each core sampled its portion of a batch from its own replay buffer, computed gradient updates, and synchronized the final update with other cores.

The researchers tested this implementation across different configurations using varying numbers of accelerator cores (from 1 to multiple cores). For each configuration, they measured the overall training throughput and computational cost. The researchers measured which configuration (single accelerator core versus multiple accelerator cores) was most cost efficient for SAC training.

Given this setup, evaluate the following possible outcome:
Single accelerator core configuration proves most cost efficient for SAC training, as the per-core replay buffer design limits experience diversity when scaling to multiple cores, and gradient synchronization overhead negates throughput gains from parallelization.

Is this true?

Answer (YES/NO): YES